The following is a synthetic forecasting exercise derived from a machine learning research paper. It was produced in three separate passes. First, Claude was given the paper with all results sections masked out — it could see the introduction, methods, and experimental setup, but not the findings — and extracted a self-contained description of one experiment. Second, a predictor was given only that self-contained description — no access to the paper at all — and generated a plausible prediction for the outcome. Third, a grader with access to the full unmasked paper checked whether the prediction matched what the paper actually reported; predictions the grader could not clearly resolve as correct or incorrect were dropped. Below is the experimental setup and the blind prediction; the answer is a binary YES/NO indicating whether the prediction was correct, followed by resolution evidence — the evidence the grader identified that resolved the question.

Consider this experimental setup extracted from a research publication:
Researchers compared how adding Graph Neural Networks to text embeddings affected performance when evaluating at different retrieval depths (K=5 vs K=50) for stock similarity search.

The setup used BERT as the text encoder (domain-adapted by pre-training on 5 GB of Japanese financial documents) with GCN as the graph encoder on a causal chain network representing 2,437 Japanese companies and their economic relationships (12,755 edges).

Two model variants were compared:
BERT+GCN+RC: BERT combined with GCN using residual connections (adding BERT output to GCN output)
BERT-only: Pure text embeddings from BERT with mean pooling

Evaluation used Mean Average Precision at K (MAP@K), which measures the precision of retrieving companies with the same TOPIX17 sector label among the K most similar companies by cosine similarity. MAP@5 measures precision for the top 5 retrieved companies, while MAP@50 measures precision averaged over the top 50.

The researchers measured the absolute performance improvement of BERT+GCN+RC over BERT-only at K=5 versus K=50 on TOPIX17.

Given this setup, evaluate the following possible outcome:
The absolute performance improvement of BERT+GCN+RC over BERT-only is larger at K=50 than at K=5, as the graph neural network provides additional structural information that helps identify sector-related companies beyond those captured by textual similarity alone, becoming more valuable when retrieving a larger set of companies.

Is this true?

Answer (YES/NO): YES